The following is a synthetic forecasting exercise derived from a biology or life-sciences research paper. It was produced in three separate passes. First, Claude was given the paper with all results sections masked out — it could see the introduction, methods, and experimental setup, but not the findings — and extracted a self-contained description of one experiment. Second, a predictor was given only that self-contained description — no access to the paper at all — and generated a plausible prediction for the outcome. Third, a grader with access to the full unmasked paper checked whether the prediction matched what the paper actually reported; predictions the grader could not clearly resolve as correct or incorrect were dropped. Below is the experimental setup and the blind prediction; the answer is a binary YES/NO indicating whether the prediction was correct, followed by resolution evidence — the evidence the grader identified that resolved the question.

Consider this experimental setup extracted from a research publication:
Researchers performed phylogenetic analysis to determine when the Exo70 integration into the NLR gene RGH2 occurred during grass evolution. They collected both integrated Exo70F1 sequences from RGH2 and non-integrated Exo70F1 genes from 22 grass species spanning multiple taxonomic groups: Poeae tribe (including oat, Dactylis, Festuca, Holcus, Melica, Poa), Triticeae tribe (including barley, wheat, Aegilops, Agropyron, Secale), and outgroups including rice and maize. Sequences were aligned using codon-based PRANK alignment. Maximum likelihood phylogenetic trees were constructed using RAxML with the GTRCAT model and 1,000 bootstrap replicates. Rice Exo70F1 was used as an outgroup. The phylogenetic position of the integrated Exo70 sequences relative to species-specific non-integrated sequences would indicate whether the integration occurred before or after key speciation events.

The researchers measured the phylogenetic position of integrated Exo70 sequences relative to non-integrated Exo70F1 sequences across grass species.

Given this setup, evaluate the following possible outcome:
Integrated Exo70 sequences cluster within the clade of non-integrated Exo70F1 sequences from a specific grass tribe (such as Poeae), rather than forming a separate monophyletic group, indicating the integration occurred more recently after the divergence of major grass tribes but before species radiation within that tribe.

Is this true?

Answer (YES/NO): NO